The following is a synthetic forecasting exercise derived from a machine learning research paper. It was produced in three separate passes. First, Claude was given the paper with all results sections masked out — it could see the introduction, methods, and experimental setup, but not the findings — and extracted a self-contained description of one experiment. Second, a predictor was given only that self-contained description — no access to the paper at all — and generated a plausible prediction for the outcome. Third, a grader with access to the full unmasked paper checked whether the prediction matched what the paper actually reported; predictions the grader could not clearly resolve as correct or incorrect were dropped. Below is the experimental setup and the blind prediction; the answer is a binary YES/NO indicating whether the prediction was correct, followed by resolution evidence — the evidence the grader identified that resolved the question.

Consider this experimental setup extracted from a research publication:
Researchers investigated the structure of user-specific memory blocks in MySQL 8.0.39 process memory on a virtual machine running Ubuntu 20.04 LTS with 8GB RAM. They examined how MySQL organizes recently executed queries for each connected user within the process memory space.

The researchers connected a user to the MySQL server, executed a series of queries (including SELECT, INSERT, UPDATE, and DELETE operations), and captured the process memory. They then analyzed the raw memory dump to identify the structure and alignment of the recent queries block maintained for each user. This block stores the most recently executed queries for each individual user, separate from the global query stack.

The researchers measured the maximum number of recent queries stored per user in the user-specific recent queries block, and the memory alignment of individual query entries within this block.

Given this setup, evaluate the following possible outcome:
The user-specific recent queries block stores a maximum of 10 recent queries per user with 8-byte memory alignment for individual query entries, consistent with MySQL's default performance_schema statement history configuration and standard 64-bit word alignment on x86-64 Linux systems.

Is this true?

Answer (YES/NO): NO